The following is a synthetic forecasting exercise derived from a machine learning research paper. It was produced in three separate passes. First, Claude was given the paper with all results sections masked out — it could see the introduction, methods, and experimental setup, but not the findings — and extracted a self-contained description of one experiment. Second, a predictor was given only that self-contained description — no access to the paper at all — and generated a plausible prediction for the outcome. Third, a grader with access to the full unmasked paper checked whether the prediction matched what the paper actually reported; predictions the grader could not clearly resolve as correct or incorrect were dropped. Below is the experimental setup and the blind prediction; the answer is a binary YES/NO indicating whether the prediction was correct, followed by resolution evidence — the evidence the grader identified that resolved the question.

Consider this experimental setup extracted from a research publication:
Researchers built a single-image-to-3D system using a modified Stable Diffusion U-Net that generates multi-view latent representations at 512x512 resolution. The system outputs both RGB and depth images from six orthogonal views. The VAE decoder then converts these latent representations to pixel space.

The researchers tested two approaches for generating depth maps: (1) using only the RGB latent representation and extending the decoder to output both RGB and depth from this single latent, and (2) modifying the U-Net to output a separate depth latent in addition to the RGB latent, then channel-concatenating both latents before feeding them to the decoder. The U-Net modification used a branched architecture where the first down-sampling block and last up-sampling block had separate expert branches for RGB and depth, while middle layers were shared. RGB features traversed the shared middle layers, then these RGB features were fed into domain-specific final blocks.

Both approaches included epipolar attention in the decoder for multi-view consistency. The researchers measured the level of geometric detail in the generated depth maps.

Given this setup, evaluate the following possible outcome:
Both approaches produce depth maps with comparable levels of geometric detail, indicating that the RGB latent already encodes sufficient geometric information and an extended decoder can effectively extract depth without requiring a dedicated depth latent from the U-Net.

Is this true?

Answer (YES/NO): NO